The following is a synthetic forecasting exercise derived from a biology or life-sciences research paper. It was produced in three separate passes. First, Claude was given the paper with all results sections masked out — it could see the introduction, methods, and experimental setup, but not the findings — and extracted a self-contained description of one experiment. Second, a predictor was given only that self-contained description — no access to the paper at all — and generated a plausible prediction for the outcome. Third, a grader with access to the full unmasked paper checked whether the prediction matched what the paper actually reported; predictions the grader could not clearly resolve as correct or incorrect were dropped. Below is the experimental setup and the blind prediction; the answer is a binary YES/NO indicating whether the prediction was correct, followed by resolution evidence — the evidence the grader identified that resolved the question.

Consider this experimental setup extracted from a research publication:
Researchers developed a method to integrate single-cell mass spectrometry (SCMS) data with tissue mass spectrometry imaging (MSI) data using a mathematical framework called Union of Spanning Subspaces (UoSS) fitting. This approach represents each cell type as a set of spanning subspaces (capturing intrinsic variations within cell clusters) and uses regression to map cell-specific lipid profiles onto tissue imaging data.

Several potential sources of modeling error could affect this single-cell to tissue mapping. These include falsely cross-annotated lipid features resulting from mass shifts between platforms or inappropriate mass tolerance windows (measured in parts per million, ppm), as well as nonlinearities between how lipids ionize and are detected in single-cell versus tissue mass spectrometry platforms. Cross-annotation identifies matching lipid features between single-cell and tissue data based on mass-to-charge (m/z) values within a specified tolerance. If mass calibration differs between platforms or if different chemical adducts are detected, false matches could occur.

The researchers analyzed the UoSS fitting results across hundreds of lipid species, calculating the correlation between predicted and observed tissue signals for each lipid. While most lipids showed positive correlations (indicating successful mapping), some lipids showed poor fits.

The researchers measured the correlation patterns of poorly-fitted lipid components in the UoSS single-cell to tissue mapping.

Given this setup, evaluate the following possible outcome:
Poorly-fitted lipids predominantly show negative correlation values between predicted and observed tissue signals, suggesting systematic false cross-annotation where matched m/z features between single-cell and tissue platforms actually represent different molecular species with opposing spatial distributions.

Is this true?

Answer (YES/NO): NO